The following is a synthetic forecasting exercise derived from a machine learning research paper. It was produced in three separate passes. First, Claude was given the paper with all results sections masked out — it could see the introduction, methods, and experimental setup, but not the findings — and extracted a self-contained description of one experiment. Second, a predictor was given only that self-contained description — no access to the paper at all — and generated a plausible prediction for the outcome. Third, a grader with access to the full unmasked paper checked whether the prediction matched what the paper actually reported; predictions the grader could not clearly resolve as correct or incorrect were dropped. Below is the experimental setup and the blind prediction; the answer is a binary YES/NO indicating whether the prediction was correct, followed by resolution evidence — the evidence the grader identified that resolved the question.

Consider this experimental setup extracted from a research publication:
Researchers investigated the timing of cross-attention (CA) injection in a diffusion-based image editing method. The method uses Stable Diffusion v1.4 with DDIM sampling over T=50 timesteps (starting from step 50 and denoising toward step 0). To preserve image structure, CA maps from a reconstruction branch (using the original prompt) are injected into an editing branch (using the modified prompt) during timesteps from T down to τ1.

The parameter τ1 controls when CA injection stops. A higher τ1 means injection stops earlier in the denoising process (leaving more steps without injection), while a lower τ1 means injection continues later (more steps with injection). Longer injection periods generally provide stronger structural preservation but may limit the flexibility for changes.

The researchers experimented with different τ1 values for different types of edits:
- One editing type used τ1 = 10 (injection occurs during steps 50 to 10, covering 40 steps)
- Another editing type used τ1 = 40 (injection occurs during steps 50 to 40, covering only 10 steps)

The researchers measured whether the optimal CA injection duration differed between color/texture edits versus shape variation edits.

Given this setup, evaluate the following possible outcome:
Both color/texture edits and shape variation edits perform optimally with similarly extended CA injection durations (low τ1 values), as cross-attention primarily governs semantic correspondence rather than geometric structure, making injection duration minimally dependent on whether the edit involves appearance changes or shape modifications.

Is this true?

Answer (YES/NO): NO